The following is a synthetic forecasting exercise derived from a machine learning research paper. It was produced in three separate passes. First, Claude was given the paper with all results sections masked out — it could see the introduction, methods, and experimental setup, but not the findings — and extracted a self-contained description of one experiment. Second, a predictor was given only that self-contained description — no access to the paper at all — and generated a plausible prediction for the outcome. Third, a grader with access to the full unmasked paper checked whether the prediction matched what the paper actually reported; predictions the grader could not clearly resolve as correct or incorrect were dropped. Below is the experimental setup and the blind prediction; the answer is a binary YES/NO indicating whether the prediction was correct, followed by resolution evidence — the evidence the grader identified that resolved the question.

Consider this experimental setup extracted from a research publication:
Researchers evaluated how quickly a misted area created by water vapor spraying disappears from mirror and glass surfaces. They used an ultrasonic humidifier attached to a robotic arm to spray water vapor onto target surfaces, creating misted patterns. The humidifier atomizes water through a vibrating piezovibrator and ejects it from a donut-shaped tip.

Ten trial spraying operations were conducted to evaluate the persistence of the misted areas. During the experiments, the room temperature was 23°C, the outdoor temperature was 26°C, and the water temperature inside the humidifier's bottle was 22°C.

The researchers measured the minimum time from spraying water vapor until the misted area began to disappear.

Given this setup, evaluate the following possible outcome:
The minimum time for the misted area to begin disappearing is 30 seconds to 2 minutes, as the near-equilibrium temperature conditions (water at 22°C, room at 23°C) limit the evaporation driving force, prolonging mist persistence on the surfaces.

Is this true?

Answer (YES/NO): NO